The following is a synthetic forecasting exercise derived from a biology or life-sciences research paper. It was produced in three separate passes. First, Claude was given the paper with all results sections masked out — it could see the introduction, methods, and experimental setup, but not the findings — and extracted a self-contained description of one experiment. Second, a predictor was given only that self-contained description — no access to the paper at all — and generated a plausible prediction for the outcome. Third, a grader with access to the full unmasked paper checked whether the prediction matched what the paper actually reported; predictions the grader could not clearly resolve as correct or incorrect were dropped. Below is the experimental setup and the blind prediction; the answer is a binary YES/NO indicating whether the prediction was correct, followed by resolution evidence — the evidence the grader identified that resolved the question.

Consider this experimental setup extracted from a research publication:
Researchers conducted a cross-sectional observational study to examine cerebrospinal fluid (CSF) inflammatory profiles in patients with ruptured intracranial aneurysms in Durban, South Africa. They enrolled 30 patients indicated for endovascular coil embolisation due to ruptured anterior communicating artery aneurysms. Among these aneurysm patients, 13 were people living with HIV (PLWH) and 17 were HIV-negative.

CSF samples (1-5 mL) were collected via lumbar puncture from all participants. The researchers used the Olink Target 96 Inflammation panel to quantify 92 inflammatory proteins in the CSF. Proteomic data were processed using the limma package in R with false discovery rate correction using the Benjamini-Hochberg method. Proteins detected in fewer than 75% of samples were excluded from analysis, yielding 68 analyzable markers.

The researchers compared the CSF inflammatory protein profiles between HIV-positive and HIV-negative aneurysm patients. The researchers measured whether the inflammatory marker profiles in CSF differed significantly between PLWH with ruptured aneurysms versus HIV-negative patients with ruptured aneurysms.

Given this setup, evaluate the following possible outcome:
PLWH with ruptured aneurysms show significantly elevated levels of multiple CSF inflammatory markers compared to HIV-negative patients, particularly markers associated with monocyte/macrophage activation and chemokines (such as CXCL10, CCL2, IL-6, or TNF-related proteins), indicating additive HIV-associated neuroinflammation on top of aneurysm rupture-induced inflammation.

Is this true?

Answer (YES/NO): NO